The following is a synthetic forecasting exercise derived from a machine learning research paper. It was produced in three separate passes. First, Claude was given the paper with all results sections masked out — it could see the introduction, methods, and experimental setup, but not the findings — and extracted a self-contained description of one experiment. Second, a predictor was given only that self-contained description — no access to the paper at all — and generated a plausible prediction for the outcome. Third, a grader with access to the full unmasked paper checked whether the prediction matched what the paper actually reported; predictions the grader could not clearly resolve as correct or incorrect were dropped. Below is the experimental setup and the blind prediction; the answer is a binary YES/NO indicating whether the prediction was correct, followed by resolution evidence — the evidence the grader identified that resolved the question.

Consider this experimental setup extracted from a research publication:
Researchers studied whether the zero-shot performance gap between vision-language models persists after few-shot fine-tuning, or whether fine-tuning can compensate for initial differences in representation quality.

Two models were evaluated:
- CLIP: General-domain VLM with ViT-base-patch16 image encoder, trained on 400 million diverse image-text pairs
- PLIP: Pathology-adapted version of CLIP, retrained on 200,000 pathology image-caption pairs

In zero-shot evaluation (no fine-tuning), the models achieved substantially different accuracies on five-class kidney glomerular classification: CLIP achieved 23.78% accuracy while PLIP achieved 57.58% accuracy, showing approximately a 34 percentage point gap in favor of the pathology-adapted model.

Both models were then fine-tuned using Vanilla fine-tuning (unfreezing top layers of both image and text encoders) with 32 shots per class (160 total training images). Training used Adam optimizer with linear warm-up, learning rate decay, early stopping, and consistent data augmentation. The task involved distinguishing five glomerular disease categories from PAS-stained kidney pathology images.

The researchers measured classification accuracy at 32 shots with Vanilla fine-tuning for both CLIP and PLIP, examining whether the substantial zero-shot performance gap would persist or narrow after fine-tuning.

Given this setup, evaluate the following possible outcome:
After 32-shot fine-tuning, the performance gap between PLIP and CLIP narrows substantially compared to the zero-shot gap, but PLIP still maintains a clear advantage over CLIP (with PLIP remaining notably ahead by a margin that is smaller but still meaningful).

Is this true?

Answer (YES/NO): NO